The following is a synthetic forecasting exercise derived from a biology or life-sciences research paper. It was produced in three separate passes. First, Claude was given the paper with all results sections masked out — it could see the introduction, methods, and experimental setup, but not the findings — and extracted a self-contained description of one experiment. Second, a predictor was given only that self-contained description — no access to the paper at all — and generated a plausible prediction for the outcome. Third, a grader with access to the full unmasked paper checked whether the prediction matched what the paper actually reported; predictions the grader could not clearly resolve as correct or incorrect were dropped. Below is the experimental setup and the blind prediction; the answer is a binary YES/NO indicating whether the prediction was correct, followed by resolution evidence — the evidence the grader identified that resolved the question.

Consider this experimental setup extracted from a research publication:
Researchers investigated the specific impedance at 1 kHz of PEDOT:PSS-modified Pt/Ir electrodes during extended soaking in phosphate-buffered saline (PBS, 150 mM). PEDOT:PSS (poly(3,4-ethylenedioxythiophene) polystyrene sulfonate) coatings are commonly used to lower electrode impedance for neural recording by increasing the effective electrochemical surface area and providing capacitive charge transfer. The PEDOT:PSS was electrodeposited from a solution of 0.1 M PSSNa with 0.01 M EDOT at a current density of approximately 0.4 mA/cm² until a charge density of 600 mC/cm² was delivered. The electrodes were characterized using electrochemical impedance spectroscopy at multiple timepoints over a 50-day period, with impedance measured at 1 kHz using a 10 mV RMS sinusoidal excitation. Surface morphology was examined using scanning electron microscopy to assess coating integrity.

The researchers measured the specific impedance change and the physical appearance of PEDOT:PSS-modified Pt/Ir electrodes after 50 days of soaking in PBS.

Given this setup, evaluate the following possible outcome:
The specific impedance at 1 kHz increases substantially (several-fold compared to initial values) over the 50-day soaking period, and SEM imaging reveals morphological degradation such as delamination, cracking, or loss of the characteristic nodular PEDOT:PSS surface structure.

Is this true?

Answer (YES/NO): NO